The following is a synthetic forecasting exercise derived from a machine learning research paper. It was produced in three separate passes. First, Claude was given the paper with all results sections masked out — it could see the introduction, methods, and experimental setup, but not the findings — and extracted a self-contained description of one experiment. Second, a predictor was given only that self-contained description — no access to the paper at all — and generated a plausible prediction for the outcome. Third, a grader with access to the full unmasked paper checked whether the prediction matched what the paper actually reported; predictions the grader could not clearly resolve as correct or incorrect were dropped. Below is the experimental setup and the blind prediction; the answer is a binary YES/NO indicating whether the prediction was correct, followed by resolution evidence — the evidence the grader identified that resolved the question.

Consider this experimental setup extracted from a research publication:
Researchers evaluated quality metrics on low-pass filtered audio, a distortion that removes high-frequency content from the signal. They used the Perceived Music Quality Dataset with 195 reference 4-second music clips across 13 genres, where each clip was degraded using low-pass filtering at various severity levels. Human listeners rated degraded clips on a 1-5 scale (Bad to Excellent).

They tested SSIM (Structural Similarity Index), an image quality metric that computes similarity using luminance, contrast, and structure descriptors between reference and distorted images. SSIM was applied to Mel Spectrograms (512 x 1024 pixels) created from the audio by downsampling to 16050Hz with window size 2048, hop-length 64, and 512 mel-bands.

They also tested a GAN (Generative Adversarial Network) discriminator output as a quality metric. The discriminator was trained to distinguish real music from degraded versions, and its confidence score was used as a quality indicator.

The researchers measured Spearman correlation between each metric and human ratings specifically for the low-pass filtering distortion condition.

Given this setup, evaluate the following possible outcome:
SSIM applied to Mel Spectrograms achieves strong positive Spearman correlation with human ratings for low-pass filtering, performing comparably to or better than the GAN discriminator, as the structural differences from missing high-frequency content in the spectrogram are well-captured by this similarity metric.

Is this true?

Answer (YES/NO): NO